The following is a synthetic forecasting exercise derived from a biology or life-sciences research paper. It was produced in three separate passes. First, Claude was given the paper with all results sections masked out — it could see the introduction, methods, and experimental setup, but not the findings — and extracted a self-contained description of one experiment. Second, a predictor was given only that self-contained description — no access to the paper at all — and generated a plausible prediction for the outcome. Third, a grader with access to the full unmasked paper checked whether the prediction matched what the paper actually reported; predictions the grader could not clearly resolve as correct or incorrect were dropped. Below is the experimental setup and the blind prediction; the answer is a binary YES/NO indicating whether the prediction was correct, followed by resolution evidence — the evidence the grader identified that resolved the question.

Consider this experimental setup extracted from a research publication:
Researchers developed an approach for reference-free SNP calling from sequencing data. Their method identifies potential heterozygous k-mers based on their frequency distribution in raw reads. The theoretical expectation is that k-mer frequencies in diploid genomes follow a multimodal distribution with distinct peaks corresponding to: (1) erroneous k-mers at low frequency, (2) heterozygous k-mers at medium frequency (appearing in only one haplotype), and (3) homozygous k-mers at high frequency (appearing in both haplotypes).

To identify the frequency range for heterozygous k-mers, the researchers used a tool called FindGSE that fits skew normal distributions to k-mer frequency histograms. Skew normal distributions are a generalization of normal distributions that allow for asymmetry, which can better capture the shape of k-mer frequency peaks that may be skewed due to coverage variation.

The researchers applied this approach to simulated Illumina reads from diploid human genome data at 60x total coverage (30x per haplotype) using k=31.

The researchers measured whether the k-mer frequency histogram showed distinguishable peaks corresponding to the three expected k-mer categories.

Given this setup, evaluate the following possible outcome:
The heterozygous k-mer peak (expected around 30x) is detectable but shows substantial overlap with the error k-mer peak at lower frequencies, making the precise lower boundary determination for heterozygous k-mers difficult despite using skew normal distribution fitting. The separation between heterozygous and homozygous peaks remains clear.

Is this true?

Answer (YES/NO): NO